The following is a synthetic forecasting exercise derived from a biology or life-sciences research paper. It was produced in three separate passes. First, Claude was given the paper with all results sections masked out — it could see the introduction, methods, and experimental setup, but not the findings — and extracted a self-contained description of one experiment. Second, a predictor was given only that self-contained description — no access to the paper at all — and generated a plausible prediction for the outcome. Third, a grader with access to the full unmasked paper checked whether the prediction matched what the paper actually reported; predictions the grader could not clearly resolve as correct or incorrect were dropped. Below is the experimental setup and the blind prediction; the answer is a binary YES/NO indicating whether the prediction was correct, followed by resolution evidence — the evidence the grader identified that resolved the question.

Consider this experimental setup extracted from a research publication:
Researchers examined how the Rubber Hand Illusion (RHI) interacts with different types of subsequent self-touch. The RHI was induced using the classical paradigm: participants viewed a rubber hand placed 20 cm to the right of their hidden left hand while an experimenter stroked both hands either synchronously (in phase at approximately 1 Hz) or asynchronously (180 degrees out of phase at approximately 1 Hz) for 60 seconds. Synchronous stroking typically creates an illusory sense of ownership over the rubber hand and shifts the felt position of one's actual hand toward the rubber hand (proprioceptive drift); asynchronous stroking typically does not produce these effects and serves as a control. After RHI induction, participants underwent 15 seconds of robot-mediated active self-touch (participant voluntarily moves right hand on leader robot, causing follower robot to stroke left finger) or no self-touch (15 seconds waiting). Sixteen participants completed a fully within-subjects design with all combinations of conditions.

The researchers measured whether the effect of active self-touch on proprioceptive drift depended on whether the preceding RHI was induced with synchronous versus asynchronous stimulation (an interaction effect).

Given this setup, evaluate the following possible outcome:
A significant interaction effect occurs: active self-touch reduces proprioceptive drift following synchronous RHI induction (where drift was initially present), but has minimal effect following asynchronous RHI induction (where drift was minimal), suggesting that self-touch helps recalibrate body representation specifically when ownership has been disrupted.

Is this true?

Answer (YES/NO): NO